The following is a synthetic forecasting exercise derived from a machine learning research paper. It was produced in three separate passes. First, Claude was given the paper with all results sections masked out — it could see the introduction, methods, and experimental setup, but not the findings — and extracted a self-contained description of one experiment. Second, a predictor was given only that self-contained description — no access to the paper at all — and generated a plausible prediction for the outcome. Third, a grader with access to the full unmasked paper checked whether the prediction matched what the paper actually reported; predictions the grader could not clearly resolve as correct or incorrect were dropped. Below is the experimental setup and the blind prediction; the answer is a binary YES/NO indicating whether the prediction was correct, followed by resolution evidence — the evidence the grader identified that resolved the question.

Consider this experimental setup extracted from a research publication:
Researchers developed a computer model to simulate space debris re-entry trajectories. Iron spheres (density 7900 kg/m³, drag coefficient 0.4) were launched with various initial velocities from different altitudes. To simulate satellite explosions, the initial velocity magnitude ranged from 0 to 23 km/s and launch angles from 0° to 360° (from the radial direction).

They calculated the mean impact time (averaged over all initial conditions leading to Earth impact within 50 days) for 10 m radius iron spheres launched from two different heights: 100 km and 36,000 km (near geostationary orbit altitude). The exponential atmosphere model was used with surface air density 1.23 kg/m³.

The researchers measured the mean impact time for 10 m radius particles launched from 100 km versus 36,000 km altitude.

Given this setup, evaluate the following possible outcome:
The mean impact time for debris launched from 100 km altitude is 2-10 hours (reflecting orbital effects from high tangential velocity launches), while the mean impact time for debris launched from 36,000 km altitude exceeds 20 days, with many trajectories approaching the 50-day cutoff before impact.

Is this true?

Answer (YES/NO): NO